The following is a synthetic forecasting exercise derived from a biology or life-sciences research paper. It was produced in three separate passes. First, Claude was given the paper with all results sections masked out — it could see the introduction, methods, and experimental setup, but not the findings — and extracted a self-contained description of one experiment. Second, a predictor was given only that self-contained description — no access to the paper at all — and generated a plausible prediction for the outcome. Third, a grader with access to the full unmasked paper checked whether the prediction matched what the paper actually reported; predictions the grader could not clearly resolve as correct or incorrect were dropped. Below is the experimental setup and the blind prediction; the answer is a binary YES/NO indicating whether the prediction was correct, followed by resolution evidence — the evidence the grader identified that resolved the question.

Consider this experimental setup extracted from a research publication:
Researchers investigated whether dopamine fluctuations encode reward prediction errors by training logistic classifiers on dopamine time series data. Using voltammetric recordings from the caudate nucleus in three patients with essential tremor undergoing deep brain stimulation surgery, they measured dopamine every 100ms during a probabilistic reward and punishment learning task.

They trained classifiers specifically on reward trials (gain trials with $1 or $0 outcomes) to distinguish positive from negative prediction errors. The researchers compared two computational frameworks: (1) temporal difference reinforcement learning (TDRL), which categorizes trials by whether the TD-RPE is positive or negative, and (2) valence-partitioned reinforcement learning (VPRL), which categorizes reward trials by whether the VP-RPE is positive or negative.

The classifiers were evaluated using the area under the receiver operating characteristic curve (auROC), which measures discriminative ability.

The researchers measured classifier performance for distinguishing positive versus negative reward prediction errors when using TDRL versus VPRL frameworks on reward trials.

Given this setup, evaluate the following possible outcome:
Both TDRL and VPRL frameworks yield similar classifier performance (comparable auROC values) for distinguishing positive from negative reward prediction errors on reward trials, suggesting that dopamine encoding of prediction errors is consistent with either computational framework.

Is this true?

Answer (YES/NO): YES